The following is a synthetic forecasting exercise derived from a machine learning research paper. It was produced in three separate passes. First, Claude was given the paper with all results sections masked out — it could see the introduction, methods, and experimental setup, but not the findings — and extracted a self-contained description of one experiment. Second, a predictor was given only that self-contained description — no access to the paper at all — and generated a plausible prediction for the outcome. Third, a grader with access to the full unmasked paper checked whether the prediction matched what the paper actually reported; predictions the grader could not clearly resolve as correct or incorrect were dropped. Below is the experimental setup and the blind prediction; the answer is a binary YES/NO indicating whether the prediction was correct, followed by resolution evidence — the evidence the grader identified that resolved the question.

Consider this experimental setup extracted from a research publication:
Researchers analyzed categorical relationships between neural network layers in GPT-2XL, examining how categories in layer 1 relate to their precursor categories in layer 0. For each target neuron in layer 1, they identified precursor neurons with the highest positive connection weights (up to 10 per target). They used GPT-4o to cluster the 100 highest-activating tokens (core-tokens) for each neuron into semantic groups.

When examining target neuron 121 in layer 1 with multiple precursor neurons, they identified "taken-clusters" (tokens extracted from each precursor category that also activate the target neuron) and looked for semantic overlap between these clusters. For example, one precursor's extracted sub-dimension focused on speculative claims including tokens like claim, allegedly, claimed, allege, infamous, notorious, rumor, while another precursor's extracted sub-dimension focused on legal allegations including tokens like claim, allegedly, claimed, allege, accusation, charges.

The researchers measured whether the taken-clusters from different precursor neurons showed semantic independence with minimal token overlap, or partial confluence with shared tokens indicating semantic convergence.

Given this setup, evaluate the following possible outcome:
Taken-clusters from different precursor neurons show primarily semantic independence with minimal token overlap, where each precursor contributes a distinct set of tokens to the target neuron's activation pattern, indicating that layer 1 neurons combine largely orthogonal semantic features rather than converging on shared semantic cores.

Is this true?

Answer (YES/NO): NO